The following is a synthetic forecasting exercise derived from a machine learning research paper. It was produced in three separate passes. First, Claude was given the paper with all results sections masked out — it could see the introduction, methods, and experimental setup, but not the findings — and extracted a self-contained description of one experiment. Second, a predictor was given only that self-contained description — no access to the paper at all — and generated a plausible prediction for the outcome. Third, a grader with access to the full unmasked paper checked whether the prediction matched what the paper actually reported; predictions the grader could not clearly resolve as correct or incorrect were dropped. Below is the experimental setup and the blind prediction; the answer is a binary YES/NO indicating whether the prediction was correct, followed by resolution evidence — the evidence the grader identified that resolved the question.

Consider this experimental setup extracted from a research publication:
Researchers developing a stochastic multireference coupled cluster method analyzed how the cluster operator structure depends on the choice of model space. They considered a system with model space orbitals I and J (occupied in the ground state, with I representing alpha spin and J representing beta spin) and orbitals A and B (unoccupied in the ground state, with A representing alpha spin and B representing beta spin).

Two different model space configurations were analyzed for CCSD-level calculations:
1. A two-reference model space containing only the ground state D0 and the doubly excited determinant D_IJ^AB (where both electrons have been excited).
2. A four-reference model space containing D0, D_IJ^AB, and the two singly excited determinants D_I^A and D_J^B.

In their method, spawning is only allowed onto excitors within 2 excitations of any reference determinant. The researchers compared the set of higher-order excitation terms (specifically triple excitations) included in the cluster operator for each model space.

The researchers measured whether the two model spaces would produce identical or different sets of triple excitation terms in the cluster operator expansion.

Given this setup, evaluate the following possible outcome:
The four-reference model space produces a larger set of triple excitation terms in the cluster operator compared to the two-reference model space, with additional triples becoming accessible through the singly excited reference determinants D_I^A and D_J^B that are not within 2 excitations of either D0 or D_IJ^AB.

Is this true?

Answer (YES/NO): YES